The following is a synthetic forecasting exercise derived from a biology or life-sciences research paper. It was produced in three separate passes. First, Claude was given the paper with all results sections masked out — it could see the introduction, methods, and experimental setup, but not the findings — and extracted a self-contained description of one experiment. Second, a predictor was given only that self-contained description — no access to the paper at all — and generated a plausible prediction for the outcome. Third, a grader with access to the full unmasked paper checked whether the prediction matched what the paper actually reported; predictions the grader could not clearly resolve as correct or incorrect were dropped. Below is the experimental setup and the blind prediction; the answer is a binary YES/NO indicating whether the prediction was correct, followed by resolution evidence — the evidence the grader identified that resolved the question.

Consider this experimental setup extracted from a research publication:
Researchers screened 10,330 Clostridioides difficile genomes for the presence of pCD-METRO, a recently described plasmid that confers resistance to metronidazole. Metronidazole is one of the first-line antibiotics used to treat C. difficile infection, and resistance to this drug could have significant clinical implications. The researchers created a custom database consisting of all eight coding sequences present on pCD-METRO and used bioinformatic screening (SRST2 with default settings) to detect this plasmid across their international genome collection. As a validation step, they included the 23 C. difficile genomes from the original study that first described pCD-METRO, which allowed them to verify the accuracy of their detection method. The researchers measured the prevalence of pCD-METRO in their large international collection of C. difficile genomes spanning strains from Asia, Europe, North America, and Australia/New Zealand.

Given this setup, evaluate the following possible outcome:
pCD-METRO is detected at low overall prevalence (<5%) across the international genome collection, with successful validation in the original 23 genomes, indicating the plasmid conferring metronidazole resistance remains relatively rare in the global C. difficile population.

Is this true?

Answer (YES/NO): YES